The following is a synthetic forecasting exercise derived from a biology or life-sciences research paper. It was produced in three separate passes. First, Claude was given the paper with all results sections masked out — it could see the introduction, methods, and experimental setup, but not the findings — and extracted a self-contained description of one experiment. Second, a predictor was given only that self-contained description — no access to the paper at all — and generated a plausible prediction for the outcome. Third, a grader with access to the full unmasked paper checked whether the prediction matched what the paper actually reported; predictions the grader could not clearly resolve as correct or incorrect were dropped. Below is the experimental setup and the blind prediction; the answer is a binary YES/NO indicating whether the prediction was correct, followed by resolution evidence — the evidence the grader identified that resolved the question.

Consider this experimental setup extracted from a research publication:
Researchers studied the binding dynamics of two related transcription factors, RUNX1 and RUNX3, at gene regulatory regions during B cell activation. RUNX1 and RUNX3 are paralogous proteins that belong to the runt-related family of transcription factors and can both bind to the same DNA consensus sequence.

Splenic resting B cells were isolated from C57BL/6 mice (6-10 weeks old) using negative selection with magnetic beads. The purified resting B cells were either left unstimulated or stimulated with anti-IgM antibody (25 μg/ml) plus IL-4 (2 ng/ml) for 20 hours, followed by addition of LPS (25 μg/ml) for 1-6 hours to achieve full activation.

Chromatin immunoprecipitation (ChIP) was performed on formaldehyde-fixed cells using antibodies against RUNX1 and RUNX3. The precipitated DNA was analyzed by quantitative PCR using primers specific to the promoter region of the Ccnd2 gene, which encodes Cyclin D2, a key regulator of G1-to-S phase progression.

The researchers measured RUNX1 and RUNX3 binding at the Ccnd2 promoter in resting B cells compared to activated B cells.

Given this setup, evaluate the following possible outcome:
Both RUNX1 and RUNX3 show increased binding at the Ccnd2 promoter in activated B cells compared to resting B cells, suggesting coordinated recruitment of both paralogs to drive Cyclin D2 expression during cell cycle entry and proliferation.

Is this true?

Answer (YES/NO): NO